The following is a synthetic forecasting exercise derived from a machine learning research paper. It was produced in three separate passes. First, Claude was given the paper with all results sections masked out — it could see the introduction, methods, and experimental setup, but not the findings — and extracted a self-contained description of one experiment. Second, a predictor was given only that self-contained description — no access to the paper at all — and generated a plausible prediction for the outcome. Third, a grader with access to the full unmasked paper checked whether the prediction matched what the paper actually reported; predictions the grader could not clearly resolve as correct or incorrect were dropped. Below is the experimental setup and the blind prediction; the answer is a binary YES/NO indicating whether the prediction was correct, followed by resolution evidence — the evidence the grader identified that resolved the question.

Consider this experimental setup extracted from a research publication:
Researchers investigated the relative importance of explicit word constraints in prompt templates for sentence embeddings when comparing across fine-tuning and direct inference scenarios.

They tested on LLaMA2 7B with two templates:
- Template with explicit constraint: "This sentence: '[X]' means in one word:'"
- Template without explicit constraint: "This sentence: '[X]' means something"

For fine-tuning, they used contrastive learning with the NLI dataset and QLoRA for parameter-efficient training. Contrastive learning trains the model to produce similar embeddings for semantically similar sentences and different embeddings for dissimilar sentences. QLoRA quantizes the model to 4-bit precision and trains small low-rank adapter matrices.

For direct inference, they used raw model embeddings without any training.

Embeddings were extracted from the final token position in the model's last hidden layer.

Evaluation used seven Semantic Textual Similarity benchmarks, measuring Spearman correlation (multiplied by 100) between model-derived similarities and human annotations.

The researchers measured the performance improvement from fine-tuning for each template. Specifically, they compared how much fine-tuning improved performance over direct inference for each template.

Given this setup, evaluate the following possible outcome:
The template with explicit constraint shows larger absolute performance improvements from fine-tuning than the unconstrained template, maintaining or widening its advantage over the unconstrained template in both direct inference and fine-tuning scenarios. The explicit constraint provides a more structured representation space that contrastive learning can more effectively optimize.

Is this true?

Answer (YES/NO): NO